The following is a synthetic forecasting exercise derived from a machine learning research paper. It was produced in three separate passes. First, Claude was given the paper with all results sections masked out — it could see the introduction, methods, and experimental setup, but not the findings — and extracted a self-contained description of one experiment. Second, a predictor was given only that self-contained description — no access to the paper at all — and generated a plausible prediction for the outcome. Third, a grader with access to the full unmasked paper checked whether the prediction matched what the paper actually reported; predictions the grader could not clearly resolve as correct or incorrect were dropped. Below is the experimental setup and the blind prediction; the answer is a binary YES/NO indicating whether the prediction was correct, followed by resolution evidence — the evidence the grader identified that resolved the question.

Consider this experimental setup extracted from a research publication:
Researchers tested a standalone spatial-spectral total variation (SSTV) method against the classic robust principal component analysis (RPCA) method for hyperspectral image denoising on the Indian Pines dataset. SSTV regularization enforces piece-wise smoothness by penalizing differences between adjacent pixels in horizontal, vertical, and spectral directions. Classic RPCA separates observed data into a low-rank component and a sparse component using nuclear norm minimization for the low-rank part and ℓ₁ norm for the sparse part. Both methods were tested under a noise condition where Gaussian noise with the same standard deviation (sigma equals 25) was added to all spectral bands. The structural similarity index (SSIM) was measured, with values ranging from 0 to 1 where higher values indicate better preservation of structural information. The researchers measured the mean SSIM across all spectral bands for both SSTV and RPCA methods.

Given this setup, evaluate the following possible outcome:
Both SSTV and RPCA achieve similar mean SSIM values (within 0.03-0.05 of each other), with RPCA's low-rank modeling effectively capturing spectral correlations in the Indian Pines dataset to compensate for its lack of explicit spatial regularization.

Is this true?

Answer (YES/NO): NO